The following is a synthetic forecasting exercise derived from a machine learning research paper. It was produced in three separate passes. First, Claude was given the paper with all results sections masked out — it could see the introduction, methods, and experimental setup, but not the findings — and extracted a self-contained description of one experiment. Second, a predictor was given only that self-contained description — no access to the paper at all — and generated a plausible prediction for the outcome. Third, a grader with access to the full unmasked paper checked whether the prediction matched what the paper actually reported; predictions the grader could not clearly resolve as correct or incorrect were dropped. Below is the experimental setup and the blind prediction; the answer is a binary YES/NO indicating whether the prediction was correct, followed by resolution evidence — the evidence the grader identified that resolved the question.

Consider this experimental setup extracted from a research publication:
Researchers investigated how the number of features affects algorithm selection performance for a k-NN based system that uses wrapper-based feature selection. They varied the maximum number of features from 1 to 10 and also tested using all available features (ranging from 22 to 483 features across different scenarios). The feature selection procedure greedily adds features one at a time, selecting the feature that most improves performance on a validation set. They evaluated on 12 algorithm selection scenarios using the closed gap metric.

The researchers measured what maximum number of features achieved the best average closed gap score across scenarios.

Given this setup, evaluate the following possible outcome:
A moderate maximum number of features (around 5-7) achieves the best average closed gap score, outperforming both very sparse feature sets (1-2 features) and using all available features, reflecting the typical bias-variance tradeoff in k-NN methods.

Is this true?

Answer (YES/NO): YES